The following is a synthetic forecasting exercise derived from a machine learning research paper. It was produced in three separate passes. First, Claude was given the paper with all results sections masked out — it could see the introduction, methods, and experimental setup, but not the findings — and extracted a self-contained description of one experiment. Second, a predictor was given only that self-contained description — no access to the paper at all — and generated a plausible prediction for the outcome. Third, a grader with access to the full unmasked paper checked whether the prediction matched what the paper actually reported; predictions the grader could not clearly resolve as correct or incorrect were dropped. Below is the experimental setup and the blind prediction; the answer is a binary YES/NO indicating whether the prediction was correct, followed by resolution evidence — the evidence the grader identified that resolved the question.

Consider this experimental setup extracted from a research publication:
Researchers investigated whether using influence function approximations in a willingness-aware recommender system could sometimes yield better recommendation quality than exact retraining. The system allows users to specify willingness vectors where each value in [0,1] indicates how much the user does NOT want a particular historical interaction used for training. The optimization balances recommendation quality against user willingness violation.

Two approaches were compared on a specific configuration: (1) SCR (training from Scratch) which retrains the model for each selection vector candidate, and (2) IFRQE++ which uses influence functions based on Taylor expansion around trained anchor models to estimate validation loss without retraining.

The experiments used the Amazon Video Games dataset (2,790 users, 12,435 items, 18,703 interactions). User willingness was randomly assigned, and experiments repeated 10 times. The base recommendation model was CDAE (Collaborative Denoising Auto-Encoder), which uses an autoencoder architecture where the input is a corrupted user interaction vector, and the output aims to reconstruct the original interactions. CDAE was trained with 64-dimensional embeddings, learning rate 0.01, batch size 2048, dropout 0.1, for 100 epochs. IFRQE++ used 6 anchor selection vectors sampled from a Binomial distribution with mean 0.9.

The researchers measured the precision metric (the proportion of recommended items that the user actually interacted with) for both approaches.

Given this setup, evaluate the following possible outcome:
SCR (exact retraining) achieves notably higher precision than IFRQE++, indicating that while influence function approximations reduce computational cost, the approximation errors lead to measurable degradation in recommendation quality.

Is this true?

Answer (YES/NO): NO